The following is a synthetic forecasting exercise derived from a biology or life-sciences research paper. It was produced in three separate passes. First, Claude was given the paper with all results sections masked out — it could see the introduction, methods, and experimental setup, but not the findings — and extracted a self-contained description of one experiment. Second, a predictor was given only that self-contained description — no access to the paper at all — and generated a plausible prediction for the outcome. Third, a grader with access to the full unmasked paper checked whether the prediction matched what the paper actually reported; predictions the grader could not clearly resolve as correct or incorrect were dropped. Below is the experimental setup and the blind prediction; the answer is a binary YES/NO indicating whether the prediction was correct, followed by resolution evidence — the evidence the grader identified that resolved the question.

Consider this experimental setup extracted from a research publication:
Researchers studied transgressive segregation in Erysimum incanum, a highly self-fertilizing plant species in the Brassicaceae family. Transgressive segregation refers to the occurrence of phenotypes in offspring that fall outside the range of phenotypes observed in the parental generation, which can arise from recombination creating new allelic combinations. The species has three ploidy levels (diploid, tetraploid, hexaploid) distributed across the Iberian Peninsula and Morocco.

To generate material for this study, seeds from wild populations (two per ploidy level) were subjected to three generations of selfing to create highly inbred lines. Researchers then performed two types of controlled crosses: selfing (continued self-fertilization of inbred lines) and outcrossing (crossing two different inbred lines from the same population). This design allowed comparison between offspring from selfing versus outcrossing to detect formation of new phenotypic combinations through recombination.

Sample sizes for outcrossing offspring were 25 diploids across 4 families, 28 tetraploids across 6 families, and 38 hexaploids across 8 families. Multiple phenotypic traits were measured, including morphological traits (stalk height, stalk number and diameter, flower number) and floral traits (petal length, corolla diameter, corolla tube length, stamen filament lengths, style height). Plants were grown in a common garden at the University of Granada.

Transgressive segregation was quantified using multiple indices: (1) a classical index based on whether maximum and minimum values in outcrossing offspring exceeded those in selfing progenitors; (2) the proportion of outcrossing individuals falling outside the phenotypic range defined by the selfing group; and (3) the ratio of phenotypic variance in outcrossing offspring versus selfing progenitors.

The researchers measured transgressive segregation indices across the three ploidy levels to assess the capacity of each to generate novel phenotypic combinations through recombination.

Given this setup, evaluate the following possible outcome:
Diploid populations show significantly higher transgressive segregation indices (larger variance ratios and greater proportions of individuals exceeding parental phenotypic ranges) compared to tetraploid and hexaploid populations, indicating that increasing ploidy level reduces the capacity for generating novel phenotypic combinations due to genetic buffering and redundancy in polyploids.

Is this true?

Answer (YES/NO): YES